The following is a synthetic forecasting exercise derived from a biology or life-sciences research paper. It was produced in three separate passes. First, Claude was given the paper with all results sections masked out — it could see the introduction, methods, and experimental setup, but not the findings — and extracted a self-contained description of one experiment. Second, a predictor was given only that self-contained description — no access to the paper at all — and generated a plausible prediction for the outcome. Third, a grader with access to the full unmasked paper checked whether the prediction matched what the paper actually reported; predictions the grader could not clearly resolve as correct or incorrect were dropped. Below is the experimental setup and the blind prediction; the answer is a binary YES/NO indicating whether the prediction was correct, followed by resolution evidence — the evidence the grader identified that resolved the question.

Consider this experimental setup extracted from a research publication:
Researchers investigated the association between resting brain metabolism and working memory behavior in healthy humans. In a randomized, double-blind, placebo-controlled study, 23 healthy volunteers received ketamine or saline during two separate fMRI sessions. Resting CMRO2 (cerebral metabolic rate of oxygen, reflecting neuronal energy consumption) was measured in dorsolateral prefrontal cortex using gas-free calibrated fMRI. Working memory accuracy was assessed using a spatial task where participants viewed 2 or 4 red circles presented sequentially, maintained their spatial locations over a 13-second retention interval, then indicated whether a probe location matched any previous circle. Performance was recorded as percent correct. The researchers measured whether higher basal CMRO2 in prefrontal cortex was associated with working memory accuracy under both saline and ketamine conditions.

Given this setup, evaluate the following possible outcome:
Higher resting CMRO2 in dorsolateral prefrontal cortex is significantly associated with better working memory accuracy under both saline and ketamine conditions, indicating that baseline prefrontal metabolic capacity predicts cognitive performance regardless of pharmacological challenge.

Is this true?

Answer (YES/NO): NO